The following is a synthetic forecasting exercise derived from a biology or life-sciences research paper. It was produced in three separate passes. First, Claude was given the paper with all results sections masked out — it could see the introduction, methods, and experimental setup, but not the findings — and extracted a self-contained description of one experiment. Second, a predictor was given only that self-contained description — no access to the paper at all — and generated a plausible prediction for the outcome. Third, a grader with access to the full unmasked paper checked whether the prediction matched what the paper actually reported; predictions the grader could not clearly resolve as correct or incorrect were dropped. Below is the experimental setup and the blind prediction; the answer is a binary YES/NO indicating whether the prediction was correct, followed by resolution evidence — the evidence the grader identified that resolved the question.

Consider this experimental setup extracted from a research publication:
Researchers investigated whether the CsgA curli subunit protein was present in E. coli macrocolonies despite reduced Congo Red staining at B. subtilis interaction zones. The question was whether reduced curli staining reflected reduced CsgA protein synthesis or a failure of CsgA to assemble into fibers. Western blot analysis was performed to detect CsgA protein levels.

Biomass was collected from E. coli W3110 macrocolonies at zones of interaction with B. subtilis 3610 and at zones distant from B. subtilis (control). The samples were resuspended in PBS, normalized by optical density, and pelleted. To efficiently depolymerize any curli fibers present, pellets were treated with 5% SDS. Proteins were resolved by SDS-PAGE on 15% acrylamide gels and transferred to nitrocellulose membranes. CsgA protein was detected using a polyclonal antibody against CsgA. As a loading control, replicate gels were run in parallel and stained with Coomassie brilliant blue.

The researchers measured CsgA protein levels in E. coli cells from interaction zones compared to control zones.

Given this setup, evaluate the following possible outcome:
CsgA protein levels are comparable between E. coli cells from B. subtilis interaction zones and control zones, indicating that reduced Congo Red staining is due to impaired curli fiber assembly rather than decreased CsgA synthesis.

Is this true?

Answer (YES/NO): NO